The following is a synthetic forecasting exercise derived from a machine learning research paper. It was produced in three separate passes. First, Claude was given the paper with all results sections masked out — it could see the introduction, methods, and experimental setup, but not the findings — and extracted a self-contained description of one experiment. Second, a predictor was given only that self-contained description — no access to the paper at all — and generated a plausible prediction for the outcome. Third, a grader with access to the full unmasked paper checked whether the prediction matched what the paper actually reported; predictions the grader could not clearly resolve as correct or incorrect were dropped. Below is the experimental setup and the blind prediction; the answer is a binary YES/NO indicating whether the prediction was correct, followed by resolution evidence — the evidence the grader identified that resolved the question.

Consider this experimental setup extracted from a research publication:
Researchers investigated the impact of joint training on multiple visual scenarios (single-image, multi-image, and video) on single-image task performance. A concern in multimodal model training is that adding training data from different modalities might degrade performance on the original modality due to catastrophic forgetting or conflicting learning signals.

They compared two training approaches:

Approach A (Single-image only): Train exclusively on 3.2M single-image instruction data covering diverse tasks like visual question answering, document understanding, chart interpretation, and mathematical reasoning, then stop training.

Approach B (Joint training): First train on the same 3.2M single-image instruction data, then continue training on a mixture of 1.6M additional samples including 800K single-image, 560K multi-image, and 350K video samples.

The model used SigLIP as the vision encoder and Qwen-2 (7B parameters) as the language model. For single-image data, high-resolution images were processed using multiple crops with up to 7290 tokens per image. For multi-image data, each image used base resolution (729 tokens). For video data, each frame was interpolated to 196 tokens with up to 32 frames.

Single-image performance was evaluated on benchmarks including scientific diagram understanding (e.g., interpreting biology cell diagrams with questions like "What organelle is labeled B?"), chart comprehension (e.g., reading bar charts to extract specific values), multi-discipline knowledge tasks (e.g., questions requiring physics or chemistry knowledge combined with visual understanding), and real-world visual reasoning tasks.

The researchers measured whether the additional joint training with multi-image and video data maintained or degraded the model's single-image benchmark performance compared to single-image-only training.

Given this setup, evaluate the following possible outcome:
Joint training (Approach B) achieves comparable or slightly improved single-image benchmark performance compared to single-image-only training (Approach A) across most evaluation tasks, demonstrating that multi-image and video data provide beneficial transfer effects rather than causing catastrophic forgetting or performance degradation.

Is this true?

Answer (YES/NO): NO